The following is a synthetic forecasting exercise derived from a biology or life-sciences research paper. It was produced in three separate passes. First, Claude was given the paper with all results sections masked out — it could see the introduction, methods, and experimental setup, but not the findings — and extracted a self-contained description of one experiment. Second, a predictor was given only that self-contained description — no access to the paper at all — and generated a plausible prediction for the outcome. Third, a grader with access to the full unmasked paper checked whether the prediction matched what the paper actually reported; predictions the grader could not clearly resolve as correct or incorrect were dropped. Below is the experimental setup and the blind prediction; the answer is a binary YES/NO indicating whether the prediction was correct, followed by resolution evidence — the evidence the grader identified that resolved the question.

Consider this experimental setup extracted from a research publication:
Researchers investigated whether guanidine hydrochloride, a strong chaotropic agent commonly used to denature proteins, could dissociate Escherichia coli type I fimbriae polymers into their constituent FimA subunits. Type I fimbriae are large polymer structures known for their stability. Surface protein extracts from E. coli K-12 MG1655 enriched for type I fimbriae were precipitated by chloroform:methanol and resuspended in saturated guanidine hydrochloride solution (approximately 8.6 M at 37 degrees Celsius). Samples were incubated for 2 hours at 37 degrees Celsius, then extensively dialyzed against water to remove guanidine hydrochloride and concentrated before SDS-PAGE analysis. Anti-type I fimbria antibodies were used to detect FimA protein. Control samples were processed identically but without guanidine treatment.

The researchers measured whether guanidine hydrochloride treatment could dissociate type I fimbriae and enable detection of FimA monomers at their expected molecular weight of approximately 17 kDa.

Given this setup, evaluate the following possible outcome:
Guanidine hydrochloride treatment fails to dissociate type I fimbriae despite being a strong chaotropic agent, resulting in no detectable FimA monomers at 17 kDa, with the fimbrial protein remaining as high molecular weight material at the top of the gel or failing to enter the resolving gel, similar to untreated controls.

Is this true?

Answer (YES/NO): NO